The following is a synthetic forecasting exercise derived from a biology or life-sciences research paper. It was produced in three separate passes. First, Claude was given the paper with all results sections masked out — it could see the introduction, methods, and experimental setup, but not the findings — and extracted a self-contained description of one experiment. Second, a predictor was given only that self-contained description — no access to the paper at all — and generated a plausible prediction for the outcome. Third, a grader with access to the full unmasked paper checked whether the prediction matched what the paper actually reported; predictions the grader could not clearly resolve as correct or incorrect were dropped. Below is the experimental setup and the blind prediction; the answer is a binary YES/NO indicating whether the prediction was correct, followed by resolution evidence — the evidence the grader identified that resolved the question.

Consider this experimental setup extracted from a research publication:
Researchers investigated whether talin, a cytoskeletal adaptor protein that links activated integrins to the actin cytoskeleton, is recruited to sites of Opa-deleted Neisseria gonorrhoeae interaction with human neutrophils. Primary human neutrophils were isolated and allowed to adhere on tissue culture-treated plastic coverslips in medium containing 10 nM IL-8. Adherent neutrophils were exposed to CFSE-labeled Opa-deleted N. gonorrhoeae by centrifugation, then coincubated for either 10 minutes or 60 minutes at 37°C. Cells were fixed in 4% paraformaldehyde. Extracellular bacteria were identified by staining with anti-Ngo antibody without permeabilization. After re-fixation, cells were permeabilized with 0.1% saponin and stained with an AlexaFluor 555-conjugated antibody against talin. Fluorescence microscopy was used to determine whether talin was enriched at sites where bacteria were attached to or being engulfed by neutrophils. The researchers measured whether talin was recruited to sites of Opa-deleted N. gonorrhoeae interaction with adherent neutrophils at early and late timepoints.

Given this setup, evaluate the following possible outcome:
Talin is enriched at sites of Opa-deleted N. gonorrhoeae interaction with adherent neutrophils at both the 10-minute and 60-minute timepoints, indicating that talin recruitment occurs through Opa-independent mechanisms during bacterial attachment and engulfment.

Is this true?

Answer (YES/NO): NO